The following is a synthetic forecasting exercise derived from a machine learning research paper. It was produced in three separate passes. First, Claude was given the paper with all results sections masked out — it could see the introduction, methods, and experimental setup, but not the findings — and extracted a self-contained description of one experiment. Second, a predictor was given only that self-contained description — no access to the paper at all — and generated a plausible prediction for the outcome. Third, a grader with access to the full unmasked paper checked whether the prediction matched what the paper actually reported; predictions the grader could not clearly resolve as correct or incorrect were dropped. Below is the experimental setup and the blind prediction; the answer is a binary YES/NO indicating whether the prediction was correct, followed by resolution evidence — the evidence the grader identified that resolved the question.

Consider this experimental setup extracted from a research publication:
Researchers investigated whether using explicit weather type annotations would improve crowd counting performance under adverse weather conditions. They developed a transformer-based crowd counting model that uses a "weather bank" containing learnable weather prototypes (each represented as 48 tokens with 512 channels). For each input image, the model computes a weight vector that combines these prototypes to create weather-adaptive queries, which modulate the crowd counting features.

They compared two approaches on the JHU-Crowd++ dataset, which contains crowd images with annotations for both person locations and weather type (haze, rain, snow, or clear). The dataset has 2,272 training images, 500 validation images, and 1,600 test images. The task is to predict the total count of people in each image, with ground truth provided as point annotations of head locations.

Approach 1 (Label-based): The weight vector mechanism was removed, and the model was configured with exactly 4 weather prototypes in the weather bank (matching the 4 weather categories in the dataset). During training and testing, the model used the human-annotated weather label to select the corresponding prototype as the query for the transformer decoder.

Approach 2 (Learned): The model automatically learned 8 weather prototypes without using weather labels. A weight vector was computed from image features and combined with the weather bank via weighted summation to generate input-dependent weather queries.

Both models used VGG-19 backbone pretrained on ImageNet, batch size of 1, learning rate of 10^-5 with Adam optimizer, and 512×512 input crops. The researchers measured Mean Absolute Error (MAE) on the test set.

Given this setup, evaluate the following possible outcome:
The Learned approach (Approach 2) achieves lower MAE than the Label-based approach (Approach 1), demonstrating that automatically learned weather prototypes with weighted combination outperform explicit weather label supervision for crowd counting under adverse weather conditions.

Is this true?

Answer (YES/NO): YES